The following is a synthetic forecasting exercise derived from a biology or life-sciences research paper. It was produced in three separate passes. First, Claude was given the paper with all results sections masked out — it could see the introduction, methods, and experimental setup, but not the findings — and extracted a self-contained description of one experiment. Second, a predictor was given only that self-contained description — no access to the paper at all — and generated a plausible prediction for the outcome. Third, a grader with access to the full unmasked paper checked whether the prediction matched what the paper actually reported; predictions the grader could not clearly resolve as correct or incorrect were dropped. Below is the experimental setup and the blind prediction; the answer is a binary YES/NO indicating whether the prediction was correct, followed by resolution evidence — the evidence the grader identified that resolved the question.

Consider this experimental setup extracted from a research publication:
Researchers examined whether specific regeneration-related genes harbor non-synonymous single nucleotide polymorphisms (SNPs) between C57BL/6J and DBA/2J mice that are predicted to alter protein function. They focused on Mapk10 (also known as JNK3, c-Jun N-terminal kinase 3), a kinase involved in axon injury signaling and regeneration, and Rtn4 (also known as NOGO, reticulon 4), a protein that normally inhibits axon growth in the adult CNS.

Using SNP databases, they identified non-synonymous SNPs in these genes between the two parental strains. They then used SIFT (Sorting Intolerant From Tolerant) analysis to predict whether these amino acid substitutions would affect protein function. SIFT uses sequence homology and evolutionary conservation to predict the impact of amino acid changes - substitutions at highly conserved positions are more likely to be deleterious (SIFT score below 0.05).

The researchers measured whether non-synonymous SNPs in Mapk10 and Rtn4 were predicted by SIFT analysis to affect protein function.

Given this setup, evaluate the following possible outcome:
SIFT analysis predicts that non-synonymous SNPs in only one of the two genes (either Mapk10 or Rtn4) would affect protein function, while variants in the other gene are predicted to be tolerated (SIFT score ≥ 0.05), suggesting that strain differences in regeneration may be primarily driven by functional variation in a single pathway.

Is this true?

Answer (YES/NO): NO